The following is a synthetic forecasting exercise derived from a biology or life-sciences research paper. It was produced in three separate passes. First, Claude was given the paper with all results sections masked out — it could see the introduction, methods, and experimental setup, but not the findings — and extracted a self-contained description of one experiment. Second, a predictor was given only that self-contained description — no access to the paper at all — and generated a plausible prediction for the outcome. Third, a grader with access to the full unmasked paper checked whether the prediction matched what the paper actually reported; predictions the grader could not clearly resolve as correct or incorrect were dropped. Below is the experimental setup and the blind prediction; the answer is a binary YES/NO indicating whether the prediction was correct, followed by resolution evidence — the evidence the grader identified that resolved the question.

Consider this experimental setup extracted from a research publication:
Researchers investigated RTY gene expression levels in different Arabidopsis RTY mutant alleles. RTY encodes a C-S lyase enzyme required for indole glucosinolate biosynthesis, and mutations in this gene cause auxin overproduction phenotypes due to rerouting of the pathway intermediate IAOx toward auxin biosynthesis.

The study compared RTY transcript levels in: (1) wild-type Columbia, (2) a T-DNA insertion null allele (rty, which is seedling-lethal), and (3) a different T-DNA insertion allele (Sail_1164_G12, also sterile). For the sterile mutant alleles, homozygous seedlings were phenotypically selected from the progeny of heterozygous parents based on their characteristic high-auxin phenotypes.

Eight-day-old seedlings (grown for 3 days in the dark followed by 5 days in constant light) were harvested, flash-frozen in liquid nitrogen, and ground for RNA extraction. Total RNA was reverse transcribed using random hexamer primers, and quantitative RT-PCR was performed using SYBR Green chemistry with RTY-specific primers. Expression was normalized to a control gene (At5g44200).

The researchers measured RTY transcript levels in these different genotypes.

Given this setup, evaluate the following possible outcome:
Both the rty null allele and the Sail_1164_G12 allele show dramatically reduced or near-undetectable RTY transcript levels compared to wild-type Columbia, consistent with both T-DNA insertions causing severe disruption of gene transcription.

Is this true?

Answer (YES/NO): NO